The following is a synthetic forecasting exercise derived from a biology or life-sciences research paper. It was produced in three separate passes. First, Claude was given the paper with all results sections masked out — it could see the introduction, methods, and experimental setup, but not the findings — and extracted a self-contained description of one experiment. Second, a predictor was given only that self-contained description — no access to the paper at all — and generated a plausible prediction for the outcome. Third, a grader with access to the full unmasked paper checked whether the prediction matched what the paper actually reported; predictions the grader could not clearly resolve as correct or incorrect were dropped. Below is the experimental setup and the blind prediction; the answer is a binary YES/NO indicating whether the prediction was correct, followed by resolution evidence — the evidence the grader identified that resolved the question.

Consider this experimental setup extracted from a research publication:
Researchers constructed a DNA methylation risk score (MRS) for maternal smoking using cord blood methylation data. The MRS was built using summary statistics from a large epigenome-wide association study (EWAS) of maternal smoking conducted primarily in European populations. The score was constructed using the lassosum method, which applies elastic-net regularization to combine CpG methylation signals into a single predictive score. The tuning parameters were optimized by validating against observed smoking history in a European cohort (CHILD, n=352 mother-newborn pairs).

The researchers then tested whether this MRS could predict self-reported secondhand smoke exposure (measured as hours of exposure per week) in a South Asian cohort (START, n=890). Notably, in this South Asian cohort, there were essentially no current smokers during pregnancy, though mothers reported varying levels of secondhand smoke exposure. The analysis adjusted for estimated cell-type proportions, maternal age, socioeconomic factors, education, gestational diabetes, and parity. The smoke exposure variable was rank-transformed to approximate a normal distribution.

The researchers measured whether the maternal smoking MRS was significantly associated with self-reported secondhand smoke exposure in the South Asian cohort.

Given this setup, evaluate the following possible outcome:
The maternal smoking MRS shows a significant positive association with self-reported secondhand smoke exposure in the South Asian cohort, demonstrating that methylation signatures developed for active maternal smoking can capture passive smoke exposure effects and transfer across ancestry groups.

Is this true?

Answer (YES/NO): NO